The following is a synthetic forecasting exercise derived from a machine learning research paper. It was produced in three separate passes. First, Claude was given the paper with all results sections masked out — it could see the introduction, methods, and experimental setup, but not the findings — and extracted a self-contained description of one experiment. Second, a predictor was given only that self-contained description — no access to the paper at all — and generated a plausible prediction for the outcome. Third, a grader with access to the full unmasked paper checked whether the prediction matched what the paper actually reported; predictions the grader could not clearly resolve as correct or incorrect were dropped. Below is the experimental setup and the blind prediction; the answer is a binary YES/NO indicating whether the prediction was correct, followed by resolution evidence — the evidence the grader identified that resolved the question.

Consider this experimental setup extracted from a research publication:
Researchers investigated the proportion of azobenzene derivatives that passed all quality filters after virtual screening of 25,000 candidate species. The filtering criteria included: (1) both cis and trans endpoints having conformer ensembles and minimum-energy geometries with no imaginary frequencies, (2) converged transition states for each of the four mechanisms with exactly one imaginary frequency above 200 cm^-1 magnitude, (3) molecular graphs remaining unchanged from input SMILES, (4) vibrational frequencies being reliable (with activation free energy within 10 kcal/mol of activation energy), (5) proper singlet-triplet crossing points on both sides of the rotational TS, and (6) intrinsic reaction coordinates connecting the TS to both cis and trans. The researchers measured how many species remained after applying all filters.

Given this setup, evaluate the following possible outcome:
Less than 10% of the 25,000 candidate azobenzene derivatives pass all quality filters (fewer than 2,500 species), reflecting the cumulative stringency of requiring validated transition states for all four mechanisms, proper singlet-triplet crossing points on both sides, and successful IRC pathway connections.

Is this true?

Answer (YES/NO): NO